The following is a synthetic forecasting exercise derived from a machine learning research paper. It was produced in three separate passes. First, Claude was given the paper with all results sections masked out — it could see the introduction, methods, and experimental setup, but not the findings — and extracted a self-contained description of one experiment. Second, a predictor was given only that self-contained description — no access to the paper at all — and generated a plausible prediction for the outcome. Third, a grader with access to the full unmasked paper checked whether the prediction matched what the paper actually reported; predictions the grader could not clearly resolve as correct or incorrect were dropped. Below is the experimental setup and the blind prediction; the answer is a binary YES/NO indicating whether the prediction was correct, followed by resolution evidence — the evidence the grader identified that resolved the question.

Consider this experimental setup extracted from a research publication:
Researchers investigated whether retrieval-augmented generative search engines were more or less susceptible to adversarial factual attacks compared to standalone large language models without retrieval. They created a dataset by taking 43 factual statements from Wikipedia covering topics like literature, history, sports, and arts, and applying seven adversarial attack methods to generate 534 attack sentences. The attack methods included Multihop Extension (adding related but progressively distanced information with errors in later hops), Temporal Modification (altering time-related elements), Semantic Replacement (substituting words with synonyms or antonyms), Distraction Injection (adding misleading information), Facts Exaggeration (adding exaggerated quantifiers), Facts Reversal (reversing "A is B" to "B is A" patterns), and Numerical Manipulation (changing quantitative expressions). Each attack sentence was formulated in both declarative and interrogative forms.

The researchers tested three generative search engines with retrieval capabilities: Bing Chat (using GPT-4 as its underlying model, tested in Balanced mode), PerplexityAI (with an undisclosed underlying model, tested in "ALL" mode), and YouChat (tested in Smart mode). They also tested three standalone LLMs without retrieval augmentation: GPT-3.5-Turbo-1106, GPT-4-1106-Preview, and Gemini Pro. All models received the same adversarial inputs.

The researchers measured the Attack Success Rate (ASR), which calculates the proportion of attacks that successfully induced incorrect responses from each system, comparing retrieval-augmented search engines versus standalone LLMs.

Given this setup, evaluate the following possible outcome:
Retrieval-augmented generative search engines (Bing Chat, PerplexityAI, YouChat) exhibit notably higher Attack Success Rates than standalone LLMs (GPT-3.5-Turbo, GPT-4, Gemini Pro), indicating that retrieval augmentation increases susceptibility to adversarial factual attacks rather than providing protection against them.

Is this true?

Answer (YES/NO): YES